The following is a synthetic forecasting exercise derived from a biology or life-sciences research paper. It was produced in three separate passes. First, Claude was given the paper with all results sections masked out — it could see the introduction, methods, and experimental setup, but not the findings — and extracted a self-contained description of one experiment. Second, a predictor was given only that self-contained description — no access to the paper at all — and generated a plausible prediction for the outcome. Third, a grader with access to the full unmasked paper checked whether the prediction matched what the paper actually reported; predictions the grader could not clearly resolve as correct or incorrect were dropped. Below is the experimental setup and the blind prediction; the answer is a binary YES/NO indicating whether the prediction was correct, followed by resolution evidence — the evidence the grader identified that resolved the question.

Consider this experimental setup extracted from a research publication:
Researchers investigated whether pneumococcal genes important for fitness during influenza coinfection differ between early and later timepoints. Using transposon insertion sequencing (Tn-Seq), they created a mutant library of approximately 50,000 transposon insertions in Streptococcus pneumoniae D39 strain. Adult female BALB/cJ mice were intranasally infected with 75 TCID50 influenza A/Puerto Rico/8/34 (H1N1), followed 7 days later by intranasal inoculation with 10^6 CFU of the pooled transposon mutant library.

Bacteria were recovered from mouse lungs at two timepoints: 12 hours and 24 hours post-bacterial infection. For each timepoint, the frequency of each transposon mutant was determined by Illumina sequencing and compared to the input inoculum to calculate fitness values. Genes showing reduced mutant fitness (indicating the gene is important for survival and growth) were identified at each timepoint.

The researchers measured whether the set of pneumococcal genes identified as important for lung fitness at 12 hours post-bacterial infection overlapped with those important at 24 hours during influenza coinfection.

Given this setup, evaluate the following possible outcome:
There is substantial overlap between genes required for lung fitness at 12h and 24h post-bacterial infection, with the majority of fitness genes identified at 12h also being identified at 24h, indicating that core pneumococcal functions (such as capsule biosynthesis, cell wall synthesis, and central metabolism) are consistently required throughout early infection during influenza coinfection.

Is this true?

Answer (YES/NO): NO